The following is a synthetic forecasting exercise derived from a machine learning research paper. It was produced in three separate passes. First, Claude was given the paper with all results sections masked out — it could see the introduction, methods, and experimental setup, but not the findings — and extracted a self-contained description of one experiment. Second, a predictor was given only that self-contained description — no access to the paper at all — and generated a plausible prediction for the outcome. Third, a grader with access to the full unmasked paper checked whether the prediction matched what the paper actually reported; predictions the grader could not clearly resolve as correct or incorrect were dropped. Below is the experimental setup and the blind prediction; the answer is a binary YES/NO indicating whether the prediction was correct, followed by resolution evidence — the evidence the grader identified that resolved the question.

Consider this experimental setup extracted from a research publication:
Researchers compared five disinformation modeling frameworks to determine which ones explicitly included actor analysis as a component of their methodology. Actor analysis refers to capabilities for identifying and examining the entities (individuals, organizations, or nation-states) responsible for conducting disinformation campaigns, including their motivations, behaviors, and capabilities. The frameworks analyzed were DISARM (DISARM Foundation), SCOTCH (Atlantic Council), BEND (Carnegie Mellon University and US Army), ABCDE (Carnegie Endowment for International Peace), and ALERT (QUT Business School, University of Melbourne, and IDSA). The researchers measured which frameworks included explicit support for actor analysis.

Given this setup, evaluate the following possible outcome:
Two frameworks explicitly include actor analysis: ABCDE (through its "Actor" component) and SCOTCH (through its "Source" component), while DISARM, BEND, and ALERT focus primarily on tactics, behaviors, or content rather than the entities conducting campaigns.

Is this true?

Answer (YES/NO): NO